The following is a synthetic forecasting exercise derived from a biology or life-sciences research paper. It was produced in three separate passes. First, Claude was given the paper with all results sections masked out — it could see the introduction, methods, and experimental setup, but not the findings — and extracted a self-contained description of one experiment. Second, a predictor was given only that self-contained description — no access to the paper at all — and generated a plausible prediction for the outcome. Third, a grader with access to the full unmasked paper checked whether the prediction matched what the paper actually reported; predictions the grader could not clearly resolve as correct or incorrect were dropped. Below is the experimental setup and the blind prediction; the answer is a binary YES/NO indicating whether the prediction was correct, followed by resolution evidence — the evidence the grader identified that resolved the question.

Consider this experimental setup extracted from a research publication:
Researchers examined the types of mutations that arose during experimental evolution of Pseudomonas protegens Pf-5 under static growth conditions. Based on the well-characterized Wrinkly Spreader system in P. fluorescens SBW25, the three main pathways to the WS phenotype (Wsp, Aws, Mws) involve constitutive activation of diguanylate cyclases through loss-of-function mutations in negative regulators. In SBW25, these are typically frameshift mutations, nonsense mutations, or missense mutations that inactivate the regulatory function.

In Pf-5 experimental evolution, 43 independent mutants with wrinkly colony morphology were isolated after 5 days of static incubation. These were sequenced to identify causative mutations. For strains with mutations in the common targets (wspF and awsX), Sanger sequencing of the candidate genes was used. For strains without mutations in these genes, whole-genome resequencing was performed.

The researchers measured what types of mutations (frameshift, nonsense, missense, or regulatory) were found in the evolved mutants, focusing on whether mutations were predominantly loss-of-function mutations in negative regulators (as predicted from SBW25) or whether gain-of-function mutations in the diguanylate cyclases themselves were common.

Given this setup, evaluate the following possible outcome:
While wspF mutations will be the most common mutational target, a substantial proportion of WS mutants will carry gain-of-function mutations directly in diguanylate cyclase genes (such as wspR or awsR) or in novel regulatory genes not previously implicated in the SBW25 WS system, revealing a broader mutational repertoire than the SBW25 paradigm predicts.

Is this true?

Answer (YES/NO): NO